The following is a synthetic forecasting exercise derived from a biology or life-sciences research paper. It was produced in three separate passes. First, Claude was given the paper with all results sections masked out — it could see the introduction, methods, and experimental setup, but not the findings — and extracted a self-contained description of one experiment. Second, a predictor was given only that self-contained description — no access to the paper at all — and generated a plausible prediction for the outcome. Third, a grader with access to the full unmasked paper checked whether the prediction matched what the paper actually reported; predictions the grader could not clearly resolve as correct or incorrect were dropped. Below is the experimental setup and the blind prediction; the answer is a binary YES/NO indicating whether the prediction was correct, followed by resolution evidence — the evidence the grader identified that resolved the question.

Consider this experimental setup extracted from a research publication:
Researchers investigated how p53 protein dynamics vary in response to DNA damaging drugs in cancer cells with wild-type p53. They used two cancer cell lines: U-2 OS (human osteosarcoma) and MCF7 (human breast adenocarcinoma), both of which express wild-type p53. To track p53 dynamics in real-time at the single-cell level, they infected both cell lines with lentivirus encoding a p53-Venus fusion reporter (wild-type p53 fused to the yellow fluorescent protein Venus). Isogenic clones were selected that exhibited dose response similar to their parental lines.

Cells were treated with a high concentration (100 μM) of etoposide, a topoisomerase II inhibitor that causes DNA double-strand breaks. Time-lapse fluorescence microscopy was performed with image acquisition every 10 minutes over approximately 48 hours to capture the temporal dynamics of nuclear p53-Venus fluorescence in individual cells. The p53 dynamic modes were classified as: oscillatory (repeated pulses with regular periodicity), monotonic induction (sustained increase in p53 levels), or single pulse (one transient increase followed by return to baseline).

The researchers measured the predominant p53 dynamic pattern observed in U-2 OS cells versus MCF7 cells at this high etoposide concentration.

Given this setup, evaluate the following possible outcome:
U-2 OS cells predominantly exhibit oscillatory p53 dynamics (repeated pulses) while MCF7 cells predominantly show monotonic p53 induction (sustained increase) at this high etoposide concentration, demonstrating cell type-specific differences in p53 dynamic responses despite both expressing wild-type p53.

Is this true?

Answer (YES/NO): NO